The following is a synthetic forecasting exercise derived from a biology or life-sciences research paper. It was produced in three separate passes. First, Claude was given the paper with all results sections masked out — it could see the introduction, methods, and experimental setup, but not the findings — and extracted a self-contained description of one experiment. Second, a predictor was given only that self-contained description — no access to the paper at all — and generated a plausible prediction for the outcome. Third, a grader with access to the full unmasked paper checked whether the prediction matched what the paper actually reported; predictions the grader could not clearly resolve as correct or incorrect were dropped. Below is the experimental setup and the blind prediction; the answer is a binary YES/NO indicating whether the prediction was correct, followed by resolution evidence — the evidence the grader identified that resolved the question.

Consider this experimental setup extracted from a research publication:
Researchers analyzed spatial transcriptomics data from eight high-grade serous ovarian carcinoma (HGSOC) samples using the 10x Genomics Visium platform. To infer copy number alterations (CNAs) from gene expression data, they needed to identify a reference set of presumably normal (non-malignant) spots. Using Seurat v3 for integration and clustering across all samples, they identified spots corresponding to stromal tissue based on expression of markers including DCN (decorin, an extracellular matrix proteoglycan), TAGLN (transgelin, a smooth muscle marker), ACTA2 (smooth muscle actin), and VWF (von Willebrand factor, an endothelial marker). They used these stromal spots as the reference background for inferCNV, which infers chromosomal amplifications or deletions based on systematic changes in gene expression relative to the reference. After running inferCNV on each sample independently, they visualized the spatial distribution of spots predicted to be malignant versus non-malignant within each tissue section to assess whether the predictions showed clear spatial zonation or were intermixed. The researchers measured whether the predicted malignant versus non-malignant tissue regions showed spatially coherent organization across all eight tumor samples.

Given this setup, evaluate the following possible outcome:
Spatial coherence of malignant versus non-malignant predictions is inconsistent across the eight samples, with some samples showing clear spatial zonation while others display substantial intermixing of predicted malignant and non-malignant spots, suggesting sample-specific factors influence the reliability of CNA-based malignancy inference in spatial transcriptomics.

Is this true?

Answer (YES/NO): YES